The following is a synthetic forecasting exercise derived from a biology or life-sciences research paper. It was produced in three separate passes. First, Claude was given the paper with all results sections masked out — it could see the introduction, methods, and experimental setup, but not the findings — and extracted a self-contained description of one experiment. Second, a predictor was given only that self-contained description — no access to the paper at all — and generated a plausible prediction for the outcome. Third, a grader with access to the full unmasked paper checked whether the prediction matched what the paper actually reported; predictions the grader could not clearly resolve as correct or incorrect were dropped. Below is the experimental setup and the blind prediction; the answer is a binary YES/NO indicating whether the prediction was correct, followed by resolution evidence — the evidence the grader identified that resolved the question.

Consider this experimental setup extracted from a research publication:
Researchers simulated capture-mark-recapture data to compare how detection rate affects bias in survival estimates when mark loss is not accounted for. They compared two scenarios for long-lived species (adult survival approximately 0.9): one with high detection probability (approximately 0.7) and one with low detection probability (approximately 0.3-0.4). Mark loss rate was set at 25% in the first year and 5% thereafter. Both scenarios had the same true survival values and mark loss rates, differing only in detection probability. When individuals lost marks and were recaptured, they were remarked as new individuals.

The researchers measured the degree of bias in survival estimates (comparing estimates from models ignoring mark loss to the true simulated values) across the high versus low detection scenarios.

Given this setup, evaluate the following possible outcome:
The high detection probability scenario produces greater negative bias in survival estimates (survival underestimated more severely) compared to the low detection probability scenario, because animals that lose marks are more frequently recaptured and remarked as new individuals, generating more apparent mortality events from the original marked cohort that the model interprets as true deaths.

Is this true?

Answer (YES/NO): YES